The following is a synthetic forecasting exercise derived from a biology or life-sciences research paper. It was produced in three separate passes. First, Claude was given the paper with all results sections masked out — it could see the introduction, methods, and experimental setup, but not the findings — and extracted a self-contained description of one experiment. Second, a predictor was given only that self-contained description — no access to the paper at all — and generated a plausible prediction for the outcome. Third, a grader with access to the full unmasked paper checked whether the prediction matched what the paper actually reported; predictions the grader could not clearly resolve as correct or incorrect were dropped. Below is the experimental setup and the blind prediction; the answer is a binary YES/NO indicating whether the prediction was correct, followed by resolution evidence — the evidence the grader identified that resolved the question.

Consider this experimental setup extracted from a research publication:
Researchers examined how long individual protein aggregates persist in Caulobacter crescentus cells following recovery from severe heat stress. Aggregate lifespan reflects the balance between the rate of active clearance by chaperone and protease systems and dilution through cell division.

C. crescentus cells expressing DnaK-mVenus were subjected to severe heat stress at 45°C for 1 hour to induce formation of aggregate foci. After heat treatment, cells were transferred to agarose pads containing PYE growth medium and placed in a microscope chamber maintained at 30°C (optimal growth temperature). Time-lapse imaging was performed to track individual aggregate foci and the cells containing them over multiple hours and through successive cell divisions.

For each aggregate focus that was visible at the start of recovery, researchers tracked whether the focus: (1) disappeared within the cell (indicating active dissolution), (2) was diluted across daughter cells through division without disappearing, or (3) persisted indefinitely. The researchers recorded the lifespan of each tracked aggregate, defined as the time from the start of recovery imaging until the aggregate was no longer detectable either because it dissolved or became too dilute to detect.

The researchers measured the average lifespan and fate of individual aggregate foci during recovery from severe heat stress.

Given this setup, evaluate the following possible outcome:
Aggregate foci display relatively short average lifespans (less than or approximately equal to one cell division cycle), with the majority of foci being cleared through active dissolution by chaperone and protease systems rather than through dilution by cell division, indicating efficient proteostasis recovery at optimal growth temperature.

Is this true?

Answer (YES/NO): NO